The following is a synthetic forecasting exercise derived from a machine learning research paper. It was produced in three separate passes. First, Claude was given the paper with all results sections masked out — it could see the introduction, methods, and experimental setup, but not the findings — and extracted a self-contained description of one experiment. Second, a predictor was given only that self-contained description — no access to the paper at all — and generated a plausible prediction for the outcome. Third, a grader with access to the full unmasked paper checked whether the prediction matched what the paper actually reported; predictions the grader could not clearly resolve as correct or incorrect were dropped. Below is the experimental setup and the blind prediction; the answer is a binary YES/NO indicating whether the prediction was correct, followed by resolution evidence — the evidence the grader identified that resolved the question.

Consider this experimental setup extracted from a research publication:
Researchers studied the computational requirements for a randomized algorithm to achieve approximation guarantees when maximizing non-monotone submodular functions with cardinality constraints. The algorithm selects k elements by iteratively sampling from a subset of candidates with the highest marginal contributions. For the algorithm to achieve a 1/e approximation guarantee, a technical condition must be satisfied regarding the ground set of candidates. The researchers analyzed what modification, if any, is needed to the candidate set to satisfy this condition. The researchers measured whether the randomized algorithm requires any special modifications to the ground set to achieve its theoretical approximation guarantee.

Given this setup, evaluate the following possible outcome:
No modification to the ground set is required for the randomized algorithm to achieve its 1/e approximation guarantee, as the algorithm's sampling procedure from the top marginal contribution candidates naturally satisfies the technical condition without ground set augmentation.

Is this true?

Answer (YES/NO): NO